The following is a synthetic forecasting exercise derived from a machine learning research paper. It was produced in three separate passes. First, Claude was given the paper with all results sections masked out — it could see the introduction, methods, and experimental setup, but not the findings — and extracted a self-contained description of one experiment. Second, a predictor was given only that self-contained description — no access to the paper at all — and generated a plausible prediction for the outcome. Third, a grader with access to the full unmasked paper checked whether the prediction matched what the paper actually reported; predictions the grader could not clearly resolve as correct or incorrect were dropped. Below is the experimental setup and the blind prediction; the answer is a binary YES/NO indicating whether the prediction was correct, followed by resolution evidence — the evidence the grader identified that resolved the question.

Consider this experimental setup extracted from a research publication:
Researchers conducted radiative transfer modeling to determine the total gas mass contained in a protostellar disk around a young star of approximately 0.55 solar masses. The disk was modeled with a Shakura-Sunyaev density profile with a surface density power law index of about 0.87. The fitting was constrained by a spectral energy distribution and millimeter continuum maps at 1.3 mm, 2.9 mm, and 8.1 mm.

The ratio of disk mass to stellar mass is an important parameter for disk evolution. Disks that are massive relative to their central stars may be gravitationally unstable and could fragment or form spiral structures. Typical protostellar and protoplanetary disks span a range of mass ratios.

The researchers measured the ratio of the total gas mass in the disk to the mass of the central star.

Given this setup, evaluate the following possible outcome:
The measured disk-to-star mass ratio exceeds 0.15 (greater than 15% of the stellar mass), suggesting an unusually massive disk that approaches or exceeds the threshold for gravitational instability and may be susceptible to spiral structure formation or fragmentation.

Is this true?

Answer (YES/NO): NO